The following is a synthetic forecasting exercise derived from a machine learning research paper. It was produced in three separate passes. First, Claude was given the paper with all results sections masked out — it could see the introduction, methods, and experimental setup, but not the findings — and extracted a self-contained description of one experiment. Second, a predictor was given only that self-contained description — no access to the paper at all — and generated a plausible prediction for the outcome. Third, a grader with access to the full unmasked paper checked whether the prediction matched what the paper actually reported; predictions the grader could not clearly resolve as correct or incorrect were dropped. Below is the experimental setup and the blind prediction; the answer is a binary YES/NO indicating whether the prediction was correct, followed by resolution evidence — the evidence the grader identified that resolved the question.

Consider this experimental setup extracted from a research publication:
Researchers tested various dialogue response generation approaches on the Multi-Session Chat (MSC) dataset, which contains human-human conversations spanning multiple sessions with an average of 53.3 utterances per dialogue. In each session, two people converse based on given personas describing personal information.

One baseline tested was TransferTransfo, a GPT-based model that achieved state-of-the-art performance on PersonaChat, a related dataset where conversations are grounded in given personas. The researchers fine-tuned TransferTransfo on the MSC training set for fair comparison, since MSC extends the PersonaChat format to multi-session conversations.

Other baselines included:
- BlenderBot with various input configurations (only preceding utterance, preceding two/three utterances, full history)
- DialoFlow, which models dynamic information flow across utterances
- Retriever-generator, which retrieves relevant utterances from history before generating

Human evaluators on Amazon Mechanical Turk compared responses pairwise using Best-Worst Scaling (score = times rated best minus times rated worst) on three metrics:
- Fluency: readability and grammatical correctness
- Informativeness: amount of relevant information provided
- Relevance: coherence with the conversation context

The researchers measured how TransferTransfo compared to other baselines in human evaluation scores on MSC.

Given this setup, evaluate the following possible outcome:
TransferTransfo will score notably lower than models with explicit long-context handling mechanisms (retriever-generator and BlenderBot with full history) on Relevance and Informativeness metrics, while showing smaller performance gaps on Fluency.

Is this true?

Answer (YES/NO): NO